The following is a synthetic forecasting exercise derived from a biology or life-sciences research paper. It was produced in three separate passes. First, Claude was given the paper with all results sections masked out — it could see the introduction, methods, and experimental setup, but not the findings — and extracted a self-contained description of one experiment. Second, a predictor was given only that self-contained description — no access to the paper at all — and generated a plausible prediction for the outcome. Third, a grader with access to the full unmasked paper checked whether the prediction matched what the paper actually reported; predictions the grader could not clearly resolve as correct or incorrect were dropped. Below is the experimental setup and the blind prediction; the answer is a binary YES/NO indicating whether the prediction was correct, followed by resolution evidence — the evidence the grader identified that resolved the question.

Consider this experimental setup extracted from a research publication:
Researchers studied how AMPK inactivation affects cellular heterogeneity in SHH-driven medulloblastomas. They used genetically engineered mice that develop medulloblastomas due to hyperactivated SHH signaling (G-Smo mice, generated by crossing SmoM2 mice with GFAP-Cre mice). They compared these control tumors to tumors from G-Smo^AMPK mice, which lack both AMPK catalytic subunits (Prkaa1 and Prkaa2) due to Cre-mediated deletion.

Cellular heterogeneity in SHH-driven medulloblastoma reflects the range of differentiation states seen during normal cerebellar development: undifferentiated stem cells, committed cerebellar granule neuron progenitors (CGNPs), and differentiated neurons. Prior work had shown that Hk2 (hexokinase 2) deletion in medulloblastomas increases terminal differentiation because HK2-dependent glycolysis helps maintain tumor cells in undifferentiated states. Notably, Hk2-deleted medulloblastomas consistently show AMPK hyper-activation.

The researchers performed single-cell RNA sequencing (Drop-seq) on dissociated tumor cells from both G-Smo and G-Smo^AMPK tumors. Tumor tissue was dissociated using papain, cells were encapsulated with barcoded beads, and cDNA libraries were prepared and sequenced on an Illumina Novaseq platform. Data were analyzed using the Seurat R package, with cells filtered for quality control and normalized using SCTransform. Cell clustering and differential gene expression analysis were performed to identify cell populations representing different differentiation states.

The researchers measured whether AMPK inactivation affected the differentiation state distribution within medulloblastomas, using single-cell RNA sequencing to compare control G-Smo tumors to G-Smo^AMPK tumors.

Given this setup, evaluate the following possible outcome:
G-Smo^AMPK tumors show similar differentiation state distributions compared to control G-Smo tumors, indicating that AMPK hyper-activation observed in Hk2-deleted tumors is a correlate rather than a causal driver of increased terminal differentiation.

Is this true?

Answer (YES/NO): NO